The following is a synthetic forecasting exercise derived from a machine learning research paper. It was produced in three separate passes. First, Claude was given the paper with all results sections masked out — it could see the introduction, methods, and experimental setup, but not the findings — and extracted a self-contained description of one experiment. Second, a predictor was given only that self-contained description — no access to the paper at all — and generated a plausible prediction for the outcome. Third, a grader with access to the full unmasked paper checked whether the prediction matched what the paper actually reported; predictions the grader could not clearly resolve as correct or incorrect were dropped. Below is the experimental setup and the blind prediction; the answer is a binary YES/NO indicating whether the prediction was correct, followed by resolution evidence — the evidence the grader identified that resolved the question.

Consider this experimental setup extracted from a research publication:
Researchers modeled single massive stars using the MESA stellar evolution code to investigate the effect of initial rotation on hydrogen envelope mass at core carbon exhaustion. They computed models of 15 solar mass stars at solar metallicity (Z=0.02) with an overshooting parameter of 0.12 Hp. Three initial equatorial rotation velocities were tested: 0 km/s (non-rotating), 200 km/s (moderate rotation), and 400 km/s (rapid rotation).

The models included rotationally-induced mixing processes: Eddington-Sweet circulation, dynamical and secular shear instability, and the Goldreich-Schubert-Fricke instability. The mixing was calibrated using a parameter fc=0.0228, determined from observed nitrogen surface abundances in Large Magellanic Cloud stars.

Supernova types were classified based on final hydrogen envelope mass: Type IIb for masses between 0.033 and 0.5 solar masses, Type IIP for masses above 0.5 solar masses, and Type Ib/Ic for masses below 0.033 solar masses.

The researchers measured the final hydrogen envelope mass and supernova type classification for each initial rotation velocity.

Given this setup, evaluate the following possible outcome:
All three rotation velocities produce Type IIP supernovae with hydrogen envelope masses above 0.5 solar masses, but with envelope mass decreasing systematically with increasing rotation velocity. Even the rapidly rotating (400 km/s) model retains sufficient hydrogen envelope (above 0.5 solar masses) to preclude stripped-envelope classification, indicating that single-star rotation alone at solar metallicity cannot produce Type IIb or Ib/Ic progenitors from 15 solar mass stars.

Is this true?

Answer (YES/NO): YES